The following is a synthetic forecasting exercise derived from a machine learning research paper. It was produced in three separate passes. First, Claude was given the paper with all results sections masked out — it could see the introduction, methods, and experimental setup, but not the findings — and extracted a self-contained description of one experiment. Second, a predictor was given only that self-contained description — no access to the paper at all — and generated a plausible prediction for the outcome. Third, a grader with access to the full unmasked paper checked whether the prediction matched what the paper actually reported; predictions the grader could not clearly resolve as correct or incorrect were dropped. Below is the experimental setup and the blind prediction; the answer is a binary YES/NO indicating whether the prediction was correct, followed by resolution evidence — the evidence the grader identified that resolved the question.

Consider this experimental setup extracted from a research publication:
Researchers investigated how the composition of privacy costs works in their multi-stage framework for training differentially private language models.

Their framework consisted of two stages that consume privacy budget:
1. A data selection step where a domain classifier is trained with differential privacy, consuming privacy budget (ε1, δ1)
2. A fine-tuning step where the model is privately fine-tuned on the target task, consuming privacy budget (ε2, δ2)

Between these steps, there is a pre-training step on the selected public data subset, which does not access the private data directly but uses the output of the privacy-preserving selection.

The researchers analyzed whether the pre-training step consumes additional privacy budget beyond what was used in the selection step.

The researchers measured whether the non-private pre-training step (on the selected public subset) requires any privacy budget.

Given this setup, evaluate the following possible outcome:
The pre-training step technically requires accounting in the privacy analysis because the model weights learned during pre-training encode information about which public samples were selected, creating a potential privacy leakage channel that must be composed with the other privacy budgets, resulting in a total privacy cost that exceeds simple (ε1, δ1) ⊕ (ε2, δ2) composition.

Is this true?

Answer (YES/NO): NO